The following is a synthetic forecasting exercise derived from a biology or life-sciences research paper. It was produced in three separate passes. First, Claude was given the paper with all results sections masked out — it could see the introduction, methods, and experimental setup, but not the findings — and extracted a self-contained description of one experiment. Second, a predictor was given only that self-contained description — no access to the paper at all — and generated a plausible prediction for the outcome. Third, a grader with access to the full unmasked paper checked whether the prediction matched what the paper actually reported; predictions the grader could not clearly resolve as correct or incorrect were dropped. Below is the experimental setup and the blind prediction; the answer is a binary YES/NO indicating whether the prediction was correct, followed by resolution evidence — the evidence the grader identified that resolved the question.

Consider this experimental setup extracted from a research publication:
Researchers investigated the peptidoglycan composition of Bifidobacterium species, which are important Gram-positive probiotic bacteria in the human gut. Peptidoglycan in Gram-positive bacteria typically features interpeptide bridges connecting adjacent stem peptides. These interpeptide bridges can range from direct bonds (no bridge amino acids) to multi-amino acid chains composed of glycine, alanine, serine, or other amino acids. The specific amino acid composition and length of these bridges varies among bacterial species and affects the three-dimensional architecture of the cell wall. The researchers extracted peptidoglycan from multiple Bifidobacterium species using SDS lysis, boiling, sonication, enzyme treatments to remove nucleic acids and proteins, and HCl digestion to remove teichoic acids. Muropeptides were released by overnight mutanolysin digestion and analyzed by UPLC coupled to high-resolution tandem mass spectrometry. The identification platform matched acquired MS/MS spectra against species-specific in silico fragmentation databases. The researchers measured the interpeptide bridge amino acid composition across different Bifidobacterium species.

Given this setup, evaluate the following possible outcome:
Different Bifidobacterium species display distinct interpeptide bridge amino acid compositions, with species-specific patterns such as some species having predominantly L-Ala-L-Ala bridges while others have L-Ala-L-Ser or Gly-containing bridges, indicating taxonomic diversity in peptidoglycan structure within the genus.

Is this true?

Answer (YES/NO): NO